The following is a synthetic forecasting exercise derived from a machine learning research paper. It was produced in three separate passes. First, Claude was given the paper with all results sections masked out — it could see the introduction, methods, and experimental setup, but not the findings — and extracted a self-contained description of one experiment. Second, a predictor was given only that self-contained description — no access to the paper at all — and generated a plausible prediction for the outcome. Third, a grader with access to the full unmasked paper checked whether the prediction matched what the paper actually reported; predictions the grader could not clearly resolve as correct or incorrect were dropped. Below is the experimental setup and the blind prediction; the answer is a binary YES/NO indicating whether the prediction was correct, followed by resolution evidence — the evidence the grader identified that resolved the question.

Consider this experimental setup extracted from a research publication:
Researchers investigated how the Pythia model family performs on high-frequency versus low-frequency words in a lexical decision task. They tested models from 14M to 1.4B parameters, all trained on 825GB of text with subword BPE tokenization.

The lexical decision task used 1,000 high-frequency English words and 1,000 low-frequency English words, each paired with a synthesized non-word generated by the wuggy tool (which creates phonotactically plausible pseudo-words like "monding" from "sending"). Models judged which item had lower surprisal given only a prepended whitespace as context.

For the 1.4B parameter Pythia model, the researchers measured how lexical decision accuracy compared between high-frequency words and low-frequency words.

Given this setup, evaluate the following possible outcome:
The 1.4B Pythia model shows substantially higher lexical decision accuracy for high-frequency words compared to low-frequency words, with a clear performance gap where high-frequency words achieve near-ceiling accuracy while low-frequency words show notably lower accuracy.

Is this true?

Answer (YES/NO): NO